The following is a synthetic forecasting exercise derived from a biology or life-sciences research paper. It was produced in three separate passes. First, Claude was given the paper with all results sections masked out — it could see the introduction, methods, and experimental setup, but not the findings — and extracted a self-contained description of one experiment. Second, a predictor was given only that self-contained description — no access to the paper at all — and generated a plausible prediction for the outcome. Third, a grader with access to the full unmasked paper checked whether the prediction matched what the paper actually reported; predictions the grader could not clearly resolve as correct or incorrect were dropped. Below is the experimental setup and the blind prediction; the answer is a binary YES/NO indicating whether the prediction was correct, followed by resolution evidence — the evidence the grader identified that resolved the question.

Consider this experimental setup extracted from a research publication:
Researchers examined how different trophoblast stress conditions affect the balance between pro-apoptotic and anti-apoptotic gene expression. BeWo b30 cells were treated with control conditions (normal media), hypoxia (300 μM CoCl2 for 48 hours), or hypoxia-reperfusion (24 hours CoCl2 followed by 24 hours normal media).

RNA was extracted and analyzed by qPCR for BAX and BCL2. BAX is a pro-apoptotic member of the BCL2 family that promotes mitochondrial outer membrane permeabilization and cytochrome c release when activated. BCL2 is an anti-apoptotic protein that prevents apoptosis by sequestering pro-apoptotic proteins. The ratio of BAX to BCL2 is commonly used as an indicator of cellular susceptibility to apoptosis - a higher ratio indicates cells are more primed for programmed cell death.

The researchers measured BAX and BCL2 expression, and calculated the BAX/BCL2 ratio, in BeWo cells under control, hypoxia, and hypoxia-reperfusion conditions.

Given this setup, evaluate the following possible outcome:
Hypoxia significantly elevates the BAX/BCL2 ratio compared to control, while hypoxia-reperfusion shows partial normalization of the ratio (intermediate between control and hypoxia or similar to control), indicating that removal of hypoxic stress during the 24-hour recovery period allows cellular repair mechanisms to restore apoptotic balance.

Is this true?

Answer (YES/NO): NO